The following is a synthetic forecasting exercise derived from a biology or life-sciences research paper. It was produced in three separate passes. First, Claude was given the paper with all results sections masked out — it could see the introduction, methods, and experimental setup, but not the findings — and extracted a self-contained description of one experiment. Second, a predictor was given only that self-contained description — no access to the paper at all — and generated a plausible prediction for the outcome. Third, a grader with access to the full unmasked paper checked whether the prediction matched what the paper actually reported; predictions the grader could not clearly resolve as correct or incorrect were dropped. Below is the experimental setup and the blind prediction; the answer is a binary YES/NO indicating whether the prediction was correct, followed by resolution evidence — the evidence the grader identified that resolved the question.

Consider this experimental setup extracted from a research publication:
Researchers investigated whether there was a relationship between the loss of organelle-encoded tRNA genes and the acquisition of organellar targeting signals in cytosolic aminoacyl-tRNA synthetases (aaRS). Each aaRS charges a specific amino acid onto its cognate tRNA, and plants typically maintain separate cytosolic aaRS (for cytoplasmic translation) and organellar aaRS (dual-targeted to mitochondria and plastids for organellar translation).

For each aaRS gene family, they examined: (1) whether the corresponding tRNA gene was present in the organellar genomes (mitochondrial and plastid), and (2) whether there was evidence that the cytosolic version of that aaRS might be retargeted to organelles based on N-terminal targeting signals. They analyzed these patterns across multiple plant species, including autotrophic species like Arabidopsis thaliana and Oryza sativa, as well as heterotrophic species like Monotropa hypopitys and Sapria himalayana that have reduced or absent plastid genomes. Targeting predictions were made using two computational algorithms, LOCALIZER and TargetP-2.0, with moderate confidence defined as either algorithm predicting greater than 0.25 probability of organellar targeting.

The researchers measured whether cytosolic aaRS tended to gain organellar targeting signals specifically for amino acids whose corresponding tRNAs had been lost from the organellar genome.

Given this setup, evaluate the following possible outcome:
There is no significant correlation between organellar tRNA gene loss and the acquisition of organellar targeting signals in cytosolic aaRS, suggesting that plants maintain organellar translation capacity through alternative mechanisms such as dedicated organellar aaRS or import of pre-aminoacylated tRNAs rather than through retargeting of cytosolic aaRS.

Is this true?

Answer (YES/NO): NO